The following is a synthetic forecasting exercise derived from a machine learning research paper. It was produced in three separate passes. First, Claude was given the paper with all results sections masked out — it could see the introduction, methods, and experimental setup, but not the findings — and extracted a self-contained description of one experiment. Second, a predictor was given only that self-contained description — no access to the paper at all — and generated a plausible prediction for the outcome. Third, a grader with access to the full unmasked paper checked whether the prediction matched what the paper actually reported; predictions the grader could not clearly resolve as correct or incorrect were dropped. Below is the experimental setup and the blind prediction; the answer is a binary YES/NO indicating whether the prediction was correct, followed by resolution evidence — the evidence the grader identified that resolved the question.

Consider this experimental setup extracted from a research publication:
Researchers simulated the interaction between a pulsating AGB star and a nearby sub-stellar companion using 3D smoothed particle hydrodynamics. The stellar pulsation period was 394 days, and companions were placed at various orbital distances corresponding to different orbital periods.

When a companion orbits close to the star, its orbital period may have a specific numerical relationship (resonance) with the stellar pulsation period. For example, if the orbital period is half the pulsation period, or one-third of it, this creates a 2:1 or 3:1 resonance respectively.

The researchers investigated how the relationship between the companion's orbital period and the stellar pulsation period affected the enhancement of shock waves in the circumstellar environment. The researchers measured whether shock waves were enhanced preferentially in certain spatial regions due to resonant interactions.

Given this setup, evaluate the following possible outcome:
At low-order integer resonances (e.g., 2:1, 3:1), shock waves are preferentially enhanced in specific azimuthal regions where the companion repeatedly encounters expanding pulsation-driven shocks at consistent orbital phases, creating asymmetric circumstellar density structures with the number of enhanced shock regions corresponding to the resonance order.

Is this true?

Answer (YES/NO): YES